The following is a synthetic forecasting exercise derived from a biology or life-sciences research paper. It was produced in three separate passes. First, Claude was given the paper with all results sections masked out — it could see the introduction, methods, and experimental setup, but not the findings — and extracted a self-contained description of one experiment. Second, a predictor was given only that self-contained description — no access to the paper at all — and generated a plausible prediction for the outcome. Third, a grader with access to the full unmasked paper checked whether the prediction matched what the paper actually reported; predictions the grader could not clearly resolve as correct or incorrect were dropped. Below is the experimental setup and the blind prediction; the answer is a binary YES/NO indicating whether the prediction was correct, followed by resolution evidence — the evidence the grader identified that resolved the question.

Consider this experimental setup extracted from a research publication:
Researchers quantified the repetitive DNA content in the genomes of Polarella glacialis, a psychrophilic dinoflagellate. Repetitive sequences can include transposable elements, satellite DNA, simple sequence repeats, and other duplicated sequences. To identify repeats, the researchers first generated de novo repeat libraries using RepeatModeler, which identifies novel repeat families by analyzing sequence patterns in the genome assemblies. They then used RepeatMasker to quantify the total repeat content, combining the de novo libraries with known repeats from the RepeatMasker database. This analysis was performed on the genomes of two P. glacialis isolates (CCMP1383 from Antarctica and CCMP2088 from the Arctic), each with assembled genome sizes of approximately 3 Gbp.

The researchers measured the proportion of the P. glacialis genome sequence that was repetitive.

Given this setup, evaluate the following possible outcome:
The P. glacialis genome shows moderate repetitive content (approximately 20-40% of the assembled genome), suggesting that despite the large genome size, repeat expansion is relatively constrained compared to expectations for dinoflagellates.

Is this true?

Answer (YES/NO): NO